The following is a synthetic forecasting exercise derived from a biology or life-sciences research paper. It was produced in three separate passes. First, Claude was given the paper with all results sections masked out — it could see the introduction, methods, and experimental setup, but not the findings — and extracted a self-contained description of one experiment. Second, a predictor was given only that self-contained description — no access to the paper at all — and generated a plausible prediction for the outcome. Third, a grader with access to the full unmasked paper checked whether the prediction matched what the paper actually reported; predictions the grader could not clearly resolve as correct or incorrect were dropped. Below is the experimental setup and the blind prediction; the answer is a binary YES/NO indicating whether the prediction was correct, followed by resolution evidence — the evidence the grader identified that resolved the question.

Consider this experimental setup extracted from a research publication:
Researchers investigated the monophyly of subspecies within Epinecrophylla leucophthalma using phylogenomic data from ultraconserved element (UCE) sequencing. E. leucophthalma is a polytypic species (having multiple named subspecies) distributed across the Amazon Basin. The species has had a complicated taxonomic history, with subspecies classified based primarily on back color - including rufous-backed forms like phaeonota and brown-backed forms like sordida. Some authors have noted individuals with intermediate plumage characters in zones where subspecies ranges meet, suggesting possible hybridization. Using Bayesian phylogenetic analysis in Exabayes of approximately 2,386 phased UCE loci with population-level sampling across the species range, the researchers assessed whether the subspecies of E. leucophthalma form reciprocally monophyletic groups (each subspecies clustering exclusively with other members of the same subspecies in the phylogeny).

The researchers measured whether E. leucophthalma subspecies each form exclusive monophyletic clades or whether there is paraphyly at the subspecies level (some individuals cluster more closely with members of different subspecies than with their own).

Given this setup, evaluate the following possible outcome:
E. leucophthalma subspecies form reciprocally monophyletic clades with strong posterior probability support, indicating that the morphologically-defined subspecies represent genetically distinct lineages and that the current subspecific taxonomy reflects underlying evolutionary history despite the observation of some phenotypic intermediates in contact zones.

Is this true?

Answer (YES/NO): NO